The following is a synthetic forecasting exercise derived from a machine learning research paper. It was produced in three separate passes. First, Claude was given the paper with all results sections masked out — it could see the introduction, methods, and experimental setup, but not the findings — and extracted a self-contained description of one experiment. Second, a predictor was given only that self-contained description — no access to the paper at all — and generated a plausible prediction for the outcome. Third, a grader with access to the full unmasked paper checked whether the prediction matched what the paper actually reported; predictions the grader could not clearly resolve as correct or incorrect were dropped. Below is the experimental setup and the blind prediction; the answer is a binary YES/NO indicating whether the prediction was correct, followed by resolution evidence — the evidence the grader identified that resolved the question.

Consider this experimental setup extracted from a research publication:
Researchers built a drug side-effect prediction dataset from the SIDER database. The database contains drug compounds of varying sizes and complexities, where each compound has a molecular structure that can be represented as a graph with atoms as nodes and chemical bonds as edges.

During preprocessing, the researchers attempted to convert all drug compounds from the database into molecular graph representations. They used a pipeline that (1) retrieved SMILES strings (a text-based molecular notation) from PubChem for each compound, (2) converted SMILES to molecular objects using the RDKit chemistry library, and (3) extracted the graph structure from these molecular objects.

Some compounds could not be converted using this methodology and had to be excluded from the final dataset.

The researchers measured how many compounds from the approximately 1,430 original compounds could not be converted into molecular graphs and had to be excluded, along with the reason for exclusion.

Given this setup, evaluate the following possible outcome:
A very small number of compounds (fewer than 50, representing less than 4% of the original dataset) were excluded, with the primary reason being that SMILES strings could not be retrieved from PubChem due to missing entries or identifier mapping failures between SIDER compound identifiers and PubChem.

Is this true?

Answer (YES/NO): NO